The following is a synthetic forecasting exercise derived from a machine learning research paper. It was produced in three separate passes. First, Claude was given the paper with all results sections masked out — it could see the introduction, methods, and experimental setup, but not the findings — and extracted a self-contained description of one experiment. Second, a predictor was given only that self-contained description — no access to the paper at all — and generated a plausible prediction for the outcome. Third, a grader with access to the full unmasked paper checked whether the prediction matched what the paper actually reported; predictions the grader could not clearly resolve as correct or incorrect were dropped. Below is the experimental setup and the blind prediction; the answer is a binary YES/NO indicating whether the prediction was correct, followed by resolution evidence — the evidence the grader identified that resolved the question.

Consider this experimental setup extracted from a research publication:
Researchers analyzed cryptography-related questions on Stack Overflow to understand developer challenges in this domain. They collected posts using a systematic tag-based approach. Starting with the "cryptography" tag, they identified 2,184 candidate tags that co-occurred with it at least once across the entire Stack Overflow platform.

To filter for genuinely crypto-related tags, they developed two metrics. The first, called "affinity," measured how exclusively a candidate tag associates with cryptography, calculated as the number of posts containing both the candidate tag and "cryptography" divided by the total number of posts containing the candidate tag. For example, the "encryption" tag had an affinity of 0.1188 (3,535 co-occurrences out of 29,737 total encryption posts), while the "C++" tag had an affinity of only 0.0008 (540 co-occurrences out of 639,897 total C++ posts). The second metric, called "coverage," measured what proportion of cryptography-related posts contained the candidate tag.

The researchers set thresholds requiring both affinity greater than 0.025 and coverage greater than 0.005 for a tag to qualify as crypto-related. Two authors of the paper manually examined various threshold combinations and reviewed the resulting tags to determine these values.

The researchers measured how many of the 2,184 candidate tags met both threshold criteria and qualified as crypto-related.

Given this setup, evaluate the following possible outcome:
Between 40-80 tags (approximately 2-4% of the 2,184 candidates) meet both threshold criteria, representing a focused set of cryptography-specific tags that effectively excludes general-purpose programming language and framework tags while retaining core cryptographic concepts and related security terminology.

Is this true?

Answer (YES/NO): YES